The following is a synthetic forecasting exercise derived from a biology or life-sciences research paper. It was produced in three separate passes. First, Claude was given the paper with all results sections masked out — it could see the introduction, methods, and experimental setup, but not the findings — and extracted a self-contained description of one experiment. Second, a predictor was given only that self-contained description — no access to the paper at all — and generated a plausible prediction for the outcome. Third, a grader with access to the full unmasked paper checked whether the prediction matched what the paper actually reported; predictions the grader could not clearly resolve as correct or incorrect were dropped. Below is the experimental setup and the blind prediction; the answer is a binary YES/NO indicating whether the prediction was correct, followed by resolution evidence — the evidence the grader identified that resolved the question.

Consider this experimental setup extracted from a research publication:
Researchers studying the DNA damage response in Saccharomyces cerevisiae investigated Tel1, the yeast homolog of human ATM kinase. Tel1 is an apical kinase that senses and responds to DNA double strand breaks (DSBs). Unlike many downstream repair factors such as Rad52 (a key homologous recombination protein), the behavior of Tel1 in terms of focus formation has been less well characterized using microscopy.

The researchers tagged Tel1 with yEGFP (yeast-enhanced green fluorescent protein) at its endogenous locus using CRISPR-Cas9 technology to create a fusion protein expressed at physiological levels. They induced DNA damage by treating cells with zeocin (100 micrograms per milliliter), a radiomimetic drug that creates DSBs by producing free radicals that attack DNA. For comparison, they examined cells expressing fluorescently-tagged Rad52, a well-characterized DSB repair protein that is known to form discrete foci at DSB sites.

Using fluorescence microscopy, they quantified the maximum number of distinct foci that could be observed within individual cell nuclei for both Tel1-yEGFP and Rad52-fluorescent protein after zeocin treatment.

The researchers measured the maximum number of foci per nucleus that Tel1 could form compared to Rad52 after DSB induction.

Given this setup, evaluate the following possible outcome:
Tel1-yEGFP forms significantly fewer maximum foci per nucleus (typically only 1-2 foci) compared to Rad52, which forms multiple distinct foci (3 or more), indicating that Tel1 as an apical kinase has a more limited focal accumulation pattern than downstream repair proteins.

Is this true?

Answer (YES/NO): NO